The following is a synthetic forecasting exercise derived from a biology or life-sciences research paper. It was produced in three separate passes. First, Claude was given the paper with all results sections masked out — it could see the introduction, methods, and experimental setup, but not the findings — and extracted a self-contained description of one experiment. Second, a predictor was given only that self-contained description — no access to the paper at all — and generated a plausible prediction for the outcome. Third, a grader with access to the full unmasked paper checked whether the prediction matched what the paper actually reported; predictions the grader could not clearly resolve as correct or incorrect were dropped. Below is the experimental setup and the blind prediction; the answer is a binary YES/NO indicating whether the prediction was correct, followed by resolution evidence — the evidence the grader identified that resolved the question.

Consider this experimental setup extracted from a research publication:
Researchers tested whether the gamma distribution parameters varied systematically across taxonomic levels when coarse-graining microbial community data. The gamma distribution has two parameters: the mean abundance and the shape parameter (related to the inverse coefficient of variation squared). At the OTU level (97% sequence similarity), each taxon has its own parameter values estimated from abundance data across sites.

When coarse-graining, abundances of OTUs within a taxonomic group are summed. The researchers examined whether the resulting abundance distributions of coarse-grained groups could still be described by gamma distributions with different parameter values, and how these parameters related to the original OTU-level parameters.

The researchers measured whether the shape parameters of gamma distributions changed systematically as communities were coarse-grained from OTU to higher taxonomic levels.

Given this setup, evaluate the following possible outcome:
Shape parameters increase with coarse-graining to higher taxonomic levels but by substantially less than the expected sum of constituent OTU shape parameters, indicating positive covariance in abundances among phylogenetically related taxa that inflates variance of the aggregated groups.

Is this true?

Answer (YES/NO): NO